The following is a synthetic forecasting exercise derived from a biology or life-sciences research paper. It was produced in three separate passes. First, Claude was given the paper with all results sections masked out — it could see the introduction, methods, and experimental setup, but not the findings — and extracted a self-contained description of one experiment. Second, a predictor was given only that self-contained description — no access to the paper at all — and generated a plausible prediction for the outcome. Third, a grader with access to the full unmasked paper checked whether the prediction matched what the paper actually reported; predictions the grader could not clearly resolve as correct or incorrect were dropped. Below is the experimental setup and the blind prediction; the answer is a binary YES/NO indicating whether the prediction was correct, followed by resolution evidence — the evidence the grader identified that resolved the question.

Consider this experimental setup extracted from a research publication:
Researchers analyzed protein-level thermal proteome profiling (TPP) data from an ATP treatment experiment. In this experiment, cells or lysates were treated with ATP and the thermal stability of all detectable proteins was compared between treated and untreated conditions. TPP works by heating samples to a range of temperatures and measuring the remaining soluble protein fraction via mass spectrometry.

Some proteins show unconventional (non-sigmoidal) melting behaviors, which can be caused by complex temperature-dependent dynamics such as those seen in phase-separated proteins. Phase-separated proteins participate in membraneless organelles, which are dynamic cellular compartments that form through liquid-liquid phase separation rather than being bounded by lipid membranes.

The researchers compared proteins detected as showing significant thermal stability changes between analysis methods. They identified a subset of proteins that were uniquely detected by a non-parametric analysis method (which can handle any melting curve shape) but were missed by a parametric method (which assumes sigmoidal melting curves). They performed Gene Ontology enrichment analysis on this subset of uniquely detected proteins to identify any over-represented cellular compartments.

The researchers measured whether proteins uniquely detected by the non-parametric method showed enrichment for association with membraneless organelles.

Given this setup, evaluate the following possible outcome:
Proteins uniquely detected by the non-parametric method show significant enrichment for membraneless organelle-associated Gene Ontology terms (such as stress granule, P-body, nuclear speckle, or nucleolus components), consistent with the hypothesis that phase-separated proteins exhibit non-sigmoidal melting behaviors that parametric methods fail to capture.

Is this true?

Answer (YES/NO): YES